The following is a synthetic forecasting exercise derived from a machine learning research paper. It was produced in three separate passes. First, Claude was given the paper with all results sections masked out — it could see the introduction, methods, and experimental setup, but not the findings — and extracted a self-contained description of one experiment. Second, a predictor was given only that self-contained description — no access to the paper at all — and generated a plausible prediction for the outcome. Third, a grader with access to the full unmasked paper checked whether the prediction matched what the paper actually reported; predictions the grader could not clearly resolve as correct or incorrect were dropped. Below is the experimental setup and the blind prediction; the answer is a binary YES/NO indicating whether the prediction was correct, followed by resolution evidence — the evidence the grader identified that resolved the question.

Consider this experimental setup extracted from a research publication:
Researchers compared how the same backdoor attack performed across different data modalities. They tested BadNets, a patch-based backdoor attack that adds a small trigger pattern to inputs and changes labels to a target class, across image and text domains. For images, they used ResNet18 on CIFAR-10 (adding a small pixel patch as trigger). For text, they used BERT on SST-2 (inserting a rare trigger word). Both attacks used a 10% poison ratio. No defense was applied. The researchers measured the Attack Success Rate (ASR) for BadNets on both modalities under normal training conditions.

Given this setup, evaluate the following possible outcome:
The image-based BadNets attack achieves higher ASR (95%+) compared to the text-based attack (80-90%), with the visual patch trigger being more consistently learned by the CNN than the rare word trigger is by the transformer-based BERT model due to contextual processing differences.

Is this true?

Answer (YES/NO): NO